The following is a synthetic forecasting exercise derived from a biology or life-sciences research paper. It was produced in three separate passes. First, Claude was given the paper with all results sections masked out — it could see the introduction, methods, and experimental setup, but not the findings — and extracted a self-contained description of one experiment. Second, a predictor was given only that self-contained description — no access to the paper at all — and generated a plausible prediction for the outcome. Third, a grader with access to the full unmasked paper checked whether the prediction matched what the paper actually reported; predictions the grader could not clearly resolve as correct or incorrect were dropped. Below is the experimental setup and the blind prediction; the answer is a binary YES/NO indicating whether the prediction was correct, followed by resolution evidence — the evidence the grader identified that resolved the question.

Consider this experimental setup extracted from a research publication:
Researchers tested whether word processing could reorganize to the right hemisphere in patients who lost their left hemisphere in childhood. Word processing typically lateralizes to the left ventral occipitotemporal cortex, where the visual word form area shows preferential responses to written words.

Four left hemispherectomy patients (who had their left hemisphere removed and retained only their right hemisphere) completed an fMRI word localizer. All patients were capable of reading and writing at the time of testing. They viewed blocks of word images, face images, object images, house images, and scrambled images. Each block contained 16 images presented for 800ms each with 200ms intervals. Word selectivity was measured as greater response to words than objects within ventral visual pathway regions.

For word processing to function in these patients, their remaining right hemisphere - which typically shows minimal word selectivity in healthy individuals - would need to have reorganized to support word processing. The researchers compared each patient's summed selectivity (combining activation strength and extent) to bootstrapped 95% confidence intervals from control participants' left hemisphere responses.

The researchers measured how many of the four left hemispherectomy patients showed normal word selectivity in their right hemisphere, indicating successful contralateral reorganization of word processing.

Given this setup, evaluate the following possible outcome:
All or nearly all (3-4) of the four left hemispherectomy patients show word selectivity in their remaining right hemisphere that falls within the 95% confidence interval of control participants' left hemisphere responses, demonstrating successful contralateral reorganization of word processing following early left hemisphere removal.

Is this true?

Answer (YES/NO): YES